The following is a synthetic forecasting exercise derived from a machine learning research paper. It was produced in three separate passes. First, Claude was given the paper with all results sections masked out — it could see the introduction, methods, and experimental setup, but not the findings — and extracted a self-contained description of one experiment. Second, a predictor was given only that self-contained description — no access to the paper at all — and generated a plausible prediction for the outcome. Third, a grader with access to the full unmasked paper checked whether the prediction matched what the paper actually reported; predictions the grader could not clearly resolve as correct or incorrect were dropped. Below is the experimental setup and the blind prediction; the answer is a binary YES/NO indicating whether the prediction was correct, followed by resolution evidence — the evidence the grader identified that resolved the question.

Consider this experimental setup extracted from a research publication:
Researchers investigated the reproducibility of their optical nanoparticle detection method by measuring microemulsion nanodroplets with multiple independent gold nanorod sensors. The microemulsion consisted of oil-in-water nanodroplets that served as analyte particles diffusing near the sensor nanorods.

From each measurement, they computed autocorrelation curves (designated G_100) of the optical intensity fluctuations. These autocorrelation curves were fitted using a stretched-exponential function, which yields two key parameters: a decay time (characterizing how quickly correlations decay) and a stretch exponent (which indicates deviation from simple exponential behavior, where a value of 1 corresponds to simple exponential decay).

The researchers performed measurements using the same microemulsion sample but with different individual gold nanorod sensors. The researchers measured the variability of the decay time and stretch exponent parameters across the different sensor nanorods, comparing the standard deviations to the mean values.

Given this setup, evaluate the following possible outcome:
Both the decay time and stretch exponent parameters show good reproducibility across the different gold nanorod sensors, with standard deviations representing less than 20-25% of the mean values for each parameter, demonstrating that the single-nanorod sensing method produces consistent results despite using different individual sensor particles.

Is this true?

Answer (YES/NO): NO